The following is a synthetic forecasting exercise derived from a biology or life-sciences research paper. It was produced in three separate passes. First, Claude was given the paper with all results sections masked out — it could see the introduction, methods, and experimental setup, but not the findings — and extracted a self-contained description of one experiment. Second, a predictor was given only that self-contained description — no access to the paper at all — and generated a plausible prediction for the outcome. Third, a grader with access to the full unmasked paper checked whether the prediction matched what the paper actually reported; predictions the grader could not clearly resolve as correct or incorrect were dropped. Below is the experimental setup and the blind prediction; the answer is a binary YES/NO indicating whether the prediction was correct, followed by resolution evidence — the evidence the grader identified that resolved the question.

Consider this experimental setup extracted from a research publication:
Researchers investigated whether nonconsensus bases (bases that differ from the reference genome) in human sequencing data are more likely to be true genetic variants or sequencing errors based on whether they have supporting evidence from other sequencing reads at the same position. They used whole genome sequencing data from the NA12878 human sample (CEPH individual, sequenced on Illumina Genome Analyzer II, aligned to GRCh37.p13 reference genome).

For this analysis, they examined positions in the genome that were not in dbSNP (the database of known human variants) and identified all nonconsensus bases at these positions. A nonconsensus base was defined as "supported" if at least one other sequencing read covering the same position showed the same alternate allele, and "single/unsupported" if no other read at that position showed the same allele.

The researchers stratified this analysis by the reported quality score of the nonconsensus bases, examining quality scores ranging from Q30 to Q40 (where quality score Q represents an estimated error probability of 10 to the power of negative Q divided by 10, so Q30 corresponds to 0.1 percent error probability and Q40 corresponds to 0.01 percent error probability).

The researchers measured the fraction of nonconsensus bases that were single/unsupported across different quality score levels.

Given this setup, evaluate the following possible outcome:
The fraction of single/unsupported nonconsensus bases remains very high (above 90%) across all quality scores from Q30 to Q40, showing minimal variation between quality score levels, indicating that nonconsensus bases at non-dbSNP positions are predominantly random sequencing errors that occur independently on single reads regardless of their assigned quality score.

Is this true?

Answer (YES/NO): NO